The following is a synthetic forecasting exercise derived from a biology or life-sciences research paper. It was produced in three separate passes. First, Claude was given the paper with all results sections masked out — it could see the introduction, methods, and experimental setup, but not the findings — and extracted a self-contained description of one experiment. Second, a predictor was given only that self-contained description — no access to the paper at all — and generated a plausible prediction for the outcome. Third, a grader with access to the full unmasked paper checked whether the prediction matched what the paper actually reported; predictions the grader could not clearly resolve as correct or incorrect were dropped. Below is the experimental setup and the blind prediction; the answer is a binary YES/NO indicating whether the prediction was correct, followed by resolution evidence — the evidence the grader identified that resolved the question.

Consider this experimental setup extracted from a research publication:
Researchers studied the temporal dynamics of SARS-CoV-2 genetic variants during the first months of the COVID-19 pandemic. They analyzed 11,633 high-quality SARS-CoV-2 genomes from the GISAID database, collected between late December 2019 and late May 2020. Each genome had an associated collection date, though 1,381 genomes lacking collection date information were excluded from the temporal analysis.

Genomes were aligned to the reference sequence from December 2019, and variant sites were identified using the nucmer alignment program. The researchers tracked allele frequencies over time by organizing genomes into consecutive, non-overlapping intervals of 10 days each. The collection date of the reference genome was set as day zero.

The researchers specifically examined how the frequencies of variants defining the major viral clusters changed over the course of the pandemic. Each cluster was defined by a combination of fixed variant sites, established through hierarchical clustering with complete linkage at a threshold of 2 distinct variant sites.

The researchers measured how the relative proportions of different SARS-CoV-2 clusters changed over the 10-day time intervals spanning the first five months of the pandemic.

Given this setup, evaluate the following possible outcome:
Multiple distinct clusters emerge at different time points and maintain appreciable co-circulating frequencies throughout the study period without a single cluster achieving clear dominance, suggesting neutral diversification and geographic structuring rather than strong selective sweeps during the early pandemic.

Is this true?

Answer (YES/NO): NO